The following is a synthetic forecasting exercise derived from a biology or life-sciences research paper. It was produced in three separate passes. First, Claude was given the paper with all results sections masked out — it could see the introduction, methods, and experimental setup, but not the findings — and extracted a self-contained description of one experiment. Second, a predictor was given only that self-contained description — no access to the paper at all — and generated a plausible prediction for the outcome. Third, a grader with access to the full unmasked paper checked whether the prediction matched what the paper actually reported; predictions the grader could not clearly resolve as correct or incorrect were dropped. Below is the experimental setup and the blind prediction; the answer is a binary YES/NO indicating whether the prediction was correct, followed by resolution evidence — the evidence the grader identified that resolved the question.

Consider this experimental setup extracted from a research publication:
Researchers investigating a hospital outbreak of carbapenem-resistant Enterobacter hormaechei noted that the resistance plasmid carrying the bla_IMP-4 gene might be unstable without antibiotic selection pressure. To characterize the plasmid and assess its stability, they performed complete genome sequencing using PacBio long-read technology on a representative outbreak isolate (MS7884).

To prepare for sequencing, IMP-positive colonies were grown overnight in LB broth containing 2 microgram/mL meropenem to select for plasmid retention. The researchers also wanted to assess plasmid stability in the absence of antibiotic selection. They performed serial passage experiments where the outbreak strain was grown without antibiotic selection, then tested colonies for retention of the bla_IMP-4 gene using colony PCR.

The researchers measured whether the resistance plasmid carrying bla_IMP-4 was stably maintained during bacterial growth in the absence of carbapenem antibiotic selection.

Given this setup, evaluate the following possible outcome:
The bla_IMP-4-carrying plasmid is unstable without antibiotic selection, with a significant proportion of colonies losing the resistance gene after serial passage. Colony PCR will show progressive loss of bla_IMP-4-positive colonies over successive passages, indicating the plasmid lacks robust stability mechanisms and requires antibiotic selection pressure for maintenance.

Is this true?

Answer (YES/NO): NO